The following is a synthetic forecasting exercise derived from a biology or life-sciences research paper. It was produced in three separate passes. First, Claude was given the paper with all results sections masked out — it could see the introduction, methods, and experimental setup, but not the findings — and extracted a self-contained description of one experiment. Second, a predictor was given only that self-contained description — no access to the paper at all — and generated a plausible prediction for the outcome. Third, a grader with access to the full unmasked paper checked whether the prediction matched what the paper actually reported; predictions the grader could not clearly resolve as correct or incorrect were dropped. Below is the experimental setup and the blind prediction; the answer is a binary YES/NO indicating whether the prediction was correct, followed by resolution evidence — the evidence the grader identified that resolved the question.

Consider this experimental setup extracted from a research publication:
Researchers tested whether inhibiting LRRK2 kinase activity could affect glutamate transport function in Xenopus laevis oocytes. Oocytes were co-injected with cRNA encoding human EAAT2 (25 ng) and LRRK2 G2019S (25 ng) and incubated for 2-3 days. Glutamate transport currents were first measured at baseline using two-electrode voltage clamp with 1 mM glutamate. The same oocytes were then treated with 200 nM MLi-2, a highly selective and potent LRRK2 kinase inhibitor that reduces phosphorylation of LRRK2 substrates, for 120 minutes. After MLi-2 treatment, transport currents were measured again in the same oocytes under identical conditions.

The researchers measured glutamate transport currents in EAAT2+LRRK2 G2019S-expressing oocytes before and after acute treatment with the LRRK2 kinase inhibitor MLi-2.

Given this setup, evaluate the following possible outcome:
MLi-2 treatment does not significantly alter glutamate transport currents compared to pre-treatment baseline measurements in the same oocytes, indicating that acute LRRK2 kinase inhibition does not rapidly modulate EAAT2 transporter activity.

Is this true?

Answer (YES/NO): NO